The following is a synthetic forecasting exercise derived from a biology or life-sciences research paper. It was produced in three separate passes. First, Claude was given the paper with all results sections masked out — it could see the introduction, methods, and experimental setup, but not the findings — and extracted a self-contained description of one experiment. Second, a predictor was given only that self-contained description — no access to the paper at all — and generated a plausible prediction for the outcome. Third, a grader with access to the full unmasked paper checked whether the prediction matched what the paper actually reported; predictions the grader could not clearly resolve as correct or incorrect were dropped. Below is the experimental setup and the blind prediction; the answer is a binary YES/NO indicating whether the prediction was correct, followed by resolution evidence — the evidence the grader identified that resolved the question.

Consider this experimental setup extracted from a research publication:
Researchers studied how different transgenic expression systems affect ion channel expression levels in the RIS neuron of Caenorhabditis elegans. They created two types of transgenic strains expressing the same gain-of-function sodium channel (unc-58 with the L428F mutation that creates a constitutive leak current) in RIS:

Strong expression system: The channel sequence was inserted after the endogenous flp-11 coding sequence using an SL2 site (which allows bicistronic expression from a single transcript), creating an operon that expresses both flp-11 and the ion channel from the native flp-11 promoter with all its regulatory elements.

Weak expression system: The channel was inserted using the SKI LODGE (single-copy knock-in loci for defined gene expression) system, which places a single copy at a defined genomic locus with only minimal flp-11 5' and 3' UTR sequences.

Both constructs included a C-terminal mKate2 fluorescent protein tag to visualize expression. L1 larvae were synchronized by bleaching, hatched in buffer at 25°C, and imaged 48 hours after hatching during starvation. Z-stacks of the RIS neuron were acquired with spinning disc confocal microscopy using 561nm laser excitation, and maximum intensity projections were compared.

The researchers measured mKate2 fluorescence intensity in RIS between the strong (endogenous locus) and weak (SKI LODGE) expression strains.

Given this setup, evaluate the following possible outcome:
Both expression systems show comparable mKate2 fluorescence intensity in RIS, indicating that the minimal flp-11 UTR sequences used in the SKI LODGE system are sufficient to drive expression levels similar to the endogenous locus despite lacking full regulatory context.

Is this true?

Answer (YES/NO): NO